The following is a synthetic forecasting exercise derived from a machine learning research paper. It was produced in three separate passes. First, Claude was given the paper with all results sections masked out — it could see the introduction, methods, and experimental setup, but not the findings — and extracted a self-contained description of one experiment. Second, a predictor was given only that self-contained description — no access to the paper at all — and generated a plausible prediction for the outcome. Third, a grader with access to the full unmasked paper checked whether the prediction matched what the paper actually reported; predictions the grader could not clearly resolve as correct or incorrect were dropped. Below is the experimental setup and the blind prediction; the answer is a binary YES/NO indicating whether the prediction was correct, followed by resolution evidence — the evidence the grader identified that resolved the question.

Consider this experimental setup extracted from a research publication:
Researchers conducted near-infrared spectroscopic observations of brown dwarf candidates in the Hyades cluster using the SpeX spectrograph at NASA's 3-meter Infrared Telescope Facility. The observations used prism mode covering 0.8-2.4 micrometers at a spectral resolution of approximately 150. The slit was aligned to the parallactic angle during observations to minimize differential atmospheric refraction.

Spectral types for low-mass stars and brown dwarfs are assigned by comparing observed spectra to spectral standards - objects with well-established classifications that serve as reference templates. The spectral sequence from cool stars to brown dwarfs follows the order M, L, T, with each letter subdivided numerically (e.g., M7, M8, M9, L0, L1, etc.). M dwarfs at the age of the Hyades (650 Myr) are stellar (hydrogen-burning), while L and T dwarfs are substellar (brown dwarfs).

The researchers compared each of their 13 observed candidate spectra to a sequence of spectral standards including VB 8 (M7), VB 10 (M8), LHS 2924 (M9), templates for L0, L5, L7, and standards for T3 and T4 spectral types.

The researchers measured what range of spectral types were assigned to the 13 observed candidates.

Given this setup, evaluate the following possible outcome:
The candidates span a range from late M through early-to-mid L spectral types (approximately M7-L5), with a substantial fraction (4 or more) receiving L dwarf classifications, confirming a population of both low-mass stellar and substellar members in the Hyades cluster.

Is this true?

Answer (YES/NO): NO